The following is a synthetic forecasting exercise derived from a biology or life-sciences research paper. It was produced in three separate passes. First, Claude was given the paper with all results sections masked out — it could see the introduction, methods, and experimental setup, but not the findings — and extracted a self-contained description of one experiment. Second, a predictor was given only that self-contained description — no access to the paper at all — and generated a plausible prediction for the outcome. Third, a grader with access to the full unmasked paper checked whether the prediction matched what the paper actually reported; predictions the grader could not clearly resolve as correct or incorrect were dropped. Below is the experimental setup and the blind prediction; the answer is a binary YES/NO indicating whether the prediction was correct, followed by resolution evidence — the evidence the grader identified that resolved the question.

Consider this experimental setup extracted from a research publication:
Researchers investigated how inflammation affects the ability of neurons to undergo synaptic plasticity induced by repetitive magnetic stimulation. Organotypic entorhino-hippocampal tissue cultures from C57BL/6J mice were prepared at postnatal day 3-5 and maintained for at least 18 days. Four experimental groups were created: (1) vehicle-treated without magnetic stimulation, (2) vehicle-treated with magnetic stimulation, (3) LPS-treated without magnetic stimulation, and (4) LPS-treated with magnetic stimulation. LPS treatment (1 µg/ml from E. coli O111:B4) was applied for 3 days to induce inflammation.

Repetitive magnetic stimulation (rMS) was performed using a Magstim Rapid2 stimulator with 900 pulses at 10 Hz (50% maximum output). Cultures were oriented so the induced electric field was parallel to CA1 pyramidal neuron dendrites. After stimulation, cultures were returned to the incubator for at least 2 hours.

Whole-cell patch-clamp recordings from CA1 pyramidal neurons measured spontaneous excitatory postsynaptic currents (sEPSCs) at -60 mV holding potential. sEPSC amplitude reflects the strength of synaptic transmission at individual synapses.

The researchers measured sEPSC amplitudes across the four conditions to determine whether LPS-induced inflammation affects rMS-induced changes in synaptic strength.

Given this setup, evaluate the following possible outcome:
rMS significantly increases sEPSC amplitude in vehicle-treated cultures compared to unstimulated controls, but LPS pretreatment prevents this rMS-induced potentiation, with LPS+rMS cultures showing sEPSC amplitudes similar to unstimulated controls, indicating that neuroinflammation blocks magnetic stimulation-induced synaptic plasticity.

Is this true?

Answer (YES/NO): YES